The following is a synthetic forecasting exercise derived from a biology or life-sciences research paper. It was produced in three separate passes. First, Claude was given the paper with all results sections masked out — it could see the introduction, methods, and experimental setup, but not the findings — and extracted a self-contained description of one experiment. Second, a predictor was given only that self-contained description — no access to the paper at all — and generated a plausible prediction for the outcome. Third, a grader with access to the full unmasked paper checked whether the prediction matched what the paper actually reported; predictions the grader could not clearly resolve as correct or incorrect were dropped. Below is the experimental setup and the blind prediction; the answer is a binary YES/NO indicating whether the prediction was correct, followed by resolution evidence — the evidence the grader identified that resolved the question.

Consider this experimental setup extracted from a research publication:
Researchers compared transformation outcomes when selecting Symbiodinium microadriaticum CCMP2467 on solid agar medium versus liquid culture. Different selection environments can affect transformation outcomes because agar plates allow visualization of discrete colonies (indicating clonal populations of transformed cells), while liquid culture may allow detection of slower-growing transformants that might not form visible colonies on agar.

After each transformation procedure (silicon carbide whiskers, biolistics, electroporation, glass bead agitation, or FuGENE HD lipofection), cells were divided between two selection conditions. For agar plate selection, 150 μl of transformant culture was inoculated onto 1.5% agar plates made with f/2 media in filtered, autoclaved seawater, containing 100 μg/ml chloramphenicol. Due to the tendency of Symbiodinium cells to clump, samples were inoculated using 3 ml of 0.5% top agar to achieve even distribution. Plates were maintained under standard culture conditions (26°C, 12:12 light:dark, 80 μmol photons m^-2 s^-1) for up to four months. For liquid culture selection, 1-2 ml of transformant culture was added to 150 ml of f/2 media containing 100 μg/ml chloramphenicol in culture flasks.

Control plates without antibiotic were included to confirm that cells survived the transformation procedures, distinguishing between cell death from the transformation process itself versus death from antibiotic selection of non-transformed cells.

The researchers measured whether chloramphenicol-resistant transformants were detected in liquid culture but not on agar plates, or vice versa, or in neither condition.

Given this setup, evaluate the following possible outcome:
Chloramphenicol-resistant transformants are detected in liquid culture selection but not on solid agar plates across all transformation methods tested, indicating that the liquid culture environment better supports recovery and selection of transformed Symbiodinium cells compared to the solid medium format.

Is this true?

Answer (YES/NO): NO